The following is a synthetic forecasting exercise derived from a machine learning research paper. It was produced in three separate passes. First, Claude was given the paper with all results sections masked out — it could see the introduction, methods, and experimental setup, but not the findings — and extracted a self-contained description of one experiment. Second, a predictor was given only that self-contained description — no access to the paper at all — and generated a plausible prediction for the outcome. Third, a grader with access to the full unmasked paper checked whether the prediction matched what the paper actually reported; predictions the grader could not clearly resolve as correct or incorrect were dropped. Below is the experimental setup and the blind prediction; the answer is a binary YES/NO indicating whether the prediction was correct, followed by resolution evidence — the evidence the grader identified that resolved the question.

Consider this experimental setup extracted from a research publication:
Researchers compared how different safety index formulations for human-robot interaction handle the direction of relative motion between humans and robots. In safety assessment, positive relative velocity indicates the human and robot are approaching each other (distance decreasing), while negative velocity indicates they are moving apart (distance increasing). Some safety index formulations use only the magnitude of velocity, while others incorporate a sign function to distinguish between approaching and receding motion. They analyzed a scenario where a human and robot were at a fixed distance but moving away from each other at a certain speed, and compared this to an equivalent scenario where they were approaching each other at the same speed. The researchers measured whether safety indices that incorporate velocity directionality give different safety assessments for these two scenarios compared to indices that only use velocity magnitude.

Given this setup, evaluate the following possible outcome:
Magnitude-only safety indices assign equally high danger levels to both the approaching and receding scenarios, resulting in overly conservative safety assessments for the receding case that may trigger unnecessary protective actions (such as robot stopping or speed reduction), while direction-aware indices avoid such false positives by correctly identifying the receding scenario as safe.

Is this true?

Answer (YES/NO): NO